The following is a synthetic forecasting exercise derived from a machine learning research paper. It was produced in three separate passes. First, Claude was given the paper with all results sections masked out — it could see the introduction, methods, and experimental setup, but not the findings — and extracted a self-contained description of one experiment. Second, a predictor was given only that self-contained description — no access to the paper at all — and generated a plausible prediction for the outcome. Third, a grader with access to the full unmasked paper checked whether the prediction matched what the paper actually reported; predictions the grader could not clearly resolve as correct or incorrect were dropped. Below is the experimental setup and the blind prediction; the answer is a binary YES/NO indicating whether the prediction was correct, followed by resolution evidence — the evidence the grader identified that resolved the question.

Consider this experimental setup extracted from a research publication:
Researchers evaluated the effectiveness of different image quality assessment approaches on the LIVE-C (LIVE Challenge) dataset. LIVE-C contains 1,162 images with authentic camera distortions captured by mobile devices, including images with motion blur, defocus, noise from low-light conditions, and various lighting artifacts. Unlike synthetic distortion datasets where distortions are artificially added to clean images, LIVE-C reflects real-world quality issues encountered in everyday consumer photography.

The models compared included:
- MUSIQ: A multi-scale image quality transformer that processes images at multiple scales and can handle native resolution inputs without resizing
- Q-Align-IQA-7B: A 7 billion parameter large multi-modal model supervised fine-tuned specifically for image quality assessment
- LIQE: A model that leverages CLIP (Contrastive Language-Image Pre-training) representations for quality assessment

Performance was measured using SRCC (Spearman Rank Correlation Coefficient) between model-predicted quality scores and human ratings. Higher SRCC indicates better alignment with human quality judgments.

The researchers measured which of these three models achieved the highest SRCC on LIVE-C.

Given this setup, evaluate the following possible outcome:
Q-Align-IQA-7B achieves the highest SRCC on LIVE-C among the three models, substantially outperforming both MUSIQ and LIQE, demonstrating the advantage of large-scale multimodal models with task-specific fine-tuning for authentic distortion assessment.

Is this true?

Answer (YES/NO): NO